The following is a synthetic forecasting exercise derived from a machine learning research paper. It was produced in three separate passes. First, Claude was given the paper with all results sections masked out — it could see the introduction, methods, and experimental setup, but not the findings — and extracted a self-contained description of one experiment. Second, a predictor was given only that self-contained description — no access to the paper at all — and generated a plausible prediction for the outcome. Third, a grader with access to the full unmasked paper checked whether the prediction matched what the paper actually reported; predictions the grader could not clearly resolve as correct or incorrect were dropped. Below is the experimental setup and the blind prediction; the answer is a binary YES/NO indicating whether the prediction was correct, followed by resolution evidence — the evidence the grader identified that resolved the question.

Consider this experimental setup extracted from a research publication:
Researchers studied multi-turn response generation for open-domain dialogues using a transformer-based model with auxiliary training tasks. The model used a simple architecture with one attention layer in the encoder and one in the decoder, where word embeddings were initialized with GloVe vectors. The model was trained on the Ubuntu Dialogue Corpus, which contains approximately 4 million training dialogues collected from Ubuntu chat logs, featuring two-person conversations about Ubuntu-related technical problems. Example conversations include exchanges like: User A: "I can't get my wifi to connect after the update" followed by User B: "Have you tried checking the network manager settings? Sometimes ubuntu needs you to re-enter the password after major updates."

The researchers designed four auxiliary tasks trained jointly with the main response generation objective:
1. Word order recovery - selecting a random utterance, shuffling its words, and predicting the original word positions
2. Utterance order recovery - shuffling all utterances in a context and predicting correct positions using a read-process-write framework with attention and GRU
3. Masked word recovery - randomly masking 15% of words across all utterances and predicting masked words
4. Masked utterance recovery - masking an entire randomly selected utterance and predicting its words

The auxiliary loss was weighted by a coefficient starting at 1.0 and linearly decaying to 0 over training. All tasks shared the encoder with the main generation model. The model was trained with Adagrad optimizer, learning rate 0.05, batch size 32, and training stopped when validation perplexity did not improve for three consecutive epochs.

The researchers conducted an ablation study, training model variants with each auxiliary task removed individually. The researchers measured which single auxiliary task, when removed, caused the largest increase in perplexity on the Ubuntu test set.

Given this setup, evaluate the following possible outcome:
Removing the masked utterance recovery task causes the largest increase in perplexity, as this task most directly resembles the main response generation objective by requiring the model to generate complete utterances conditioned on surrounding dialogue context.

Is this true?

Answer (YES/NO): NO